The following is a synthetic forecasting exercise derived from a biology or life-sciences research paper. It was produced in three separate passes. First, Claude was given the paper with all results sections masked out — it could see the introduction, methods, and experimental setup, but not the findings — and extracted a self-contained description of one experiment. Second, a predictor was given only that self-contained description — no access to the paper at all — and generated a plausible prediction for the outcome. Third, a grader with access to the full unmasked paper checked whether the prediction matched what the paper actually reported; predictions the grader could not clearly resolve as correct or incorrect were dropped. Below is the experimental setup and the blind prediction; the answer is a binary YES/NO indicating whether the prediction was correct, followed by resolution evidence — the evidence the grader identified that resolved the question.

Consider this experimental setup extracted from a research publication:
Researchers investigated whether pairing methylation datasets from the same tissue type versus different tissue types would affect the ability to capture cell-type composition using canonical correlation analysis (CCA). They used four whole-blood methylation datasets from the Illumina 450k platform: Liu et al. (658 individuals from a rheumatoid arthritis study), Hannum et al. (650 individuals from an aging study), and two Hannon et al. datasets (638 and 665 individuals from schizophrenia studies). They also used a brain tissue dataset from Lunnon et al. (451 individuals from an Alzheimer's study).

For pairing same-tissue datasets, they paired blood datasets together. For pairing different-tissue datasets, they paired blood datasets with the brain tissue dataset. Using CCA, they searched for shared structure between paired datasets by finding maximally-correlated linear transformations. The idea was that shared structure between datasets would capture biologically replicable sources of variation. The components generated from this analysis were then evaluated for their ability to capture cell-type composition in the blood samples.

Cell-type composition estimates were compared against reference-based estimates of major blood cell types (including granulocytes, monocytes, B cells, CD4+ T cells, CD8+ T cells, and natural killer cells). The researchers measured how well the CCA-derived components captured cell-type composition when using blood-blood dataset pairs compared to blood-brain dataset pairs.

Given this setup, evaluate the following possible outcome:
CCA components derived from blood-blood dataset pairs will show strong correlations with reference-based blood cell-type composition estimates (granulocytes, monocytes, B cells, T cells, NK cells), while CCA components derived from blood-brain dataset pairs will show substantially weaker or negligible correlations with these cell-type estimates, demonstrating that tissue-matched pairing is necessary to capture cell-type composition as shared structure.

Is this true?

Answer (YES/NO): NO